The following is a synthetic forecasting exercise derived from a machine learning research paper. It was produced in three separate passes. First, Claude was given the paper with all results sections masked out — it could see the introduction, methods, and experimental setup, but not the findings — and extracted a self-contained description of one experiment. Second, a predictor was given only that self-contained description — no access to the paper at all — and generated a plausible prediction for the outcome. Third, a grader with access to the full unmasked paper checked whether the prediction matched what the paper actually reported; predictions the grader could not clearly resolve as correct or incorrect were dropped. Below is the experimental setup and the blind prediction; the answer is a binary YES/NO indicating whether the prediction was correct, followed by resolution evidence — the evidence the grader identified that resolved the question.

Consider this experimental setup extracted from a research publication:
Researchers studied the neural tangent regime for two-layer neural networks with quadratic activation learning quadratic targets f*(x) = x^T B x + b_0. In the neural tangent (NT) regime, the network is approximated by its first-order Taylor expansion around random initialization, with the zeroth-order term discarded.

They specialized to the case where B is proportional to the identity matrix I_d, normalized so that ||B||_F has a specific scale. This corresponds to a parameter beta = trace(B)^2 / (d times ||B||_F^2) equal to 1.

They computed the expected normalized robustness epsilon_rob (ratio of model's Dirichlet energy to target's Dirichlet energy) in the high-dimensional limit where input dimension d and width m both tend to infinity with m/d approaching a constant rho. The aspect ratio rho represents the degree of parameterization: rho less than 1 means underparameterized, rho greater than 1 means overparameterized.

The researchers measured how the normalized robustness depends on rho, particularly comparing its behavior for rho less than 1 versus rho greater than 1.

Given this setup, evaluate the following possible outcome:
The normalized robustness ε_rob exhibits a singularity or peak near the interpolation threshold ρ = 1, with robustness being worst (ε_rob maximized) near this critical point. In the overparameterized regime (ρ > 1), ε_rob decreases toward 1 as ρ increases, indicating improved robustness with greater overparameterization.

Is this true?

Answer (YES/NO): NO